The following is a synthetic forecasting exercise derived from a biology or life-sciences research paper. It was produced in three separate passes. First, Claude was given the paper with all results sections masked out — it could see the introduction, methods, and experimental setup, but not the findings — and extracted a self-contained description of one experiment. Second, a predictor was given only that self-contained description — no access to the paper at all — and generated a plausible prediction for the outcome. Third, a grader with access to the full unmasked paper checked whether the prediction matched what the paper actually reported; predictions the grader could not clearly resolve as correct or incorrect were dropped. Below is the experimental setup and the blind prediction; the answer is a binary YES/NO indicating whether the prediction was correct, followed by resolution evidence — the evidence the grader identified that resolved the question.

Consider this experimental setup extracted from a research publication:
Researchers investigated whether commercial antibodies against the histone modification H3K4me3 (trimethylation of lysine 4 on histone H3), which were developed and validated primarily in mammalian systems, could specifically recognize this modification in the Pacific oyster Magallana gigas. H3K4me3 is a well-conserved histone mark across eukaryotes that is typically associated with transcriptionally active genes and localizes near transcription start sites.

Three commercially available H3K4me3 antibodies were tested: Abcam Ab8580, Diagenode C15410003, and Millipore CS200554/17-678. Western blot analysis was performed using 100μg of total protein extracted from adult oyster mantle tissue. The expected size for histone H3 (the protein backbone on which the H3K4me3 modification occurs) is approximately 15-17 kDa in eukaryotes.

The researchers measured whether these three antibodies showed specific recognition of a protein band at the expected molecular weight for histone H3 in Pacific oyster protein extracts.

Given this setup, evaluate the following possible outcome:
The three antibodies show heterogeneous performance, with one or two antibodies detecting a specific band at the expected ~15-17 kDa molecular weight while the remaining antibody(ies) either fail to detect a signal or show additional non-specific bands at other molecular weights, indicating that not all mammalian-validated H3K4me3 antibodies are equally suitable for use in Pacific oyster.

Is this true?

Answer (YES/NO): NO